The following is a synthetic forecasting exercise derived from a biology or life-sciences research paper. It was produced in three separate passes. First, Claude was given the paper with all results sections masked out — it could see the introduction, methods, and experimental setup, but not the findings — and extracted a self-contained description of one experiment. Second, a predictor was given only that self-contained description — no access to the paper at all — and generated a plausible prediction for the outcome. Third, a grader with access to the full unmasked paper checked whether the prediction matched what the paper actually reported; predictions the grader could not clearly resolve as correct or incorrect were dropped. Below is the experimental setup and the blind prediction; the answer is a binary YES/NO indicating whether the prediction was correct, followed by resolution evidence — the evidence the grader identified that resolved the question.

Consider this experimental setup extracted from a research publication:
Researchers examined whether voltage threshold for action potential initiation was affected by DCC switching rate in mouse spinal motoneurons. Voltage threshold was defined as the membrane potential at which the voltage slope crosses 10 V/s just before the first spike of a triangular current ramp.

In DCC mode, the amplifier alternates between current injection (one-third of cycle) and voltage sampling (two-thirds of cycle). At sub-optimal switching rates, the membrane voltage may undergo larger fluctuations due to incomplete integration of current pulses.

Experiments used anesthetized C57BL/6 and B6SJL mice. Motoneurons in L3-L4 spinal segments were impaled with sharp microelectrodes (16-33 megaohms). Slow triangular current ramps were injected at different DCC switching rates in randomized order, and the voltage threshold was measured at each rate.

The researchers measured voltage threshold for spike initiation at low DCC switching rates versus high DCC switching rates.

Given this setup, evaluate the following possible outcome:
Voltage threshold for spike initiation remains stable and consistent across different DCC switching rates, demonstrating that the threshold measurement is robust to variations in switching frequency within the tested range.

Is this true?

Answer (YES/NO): NO